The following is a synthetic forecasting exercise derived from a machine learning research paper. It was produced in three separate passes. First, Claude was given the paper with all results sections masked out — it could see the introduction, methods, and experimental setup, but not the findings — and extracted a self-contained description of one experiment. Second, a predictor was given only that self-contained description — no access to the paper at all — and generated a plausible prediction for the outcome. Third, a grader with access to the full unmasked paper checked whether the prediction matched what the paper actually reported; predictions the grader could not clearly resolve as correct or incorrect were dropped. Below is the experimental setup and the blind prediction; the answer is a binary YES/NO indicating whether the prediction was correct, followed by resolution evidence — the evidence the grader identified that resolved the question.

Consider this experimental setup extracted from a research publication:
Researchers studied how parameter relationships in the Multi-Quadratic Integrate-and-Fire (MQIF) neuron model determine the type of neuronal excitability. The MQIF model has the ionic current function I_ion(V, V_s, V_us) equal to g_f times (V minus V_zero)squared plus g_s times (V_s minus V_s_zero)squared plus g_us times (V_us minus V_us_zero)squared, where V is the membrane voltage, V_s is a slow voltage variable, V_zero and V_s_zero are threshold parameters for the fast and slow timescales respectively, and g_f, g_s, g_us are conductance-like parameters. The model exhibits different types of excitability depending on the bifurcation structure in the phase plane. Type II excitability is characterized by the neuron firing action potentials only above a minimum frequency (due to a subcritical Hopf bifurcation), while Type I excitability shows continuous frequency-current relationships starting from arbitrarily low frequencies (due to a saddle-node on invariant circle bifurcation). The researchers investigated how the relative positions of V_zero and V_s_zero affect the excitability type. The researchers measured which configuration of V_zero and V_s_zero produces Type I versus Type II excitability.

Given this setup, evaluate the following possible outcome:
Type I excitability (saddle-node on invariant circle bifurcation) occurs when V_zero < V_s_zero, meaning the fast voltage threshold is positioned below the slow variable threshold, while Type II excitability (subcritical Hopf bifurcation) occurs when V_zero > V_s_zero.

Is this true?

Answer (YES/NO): NO